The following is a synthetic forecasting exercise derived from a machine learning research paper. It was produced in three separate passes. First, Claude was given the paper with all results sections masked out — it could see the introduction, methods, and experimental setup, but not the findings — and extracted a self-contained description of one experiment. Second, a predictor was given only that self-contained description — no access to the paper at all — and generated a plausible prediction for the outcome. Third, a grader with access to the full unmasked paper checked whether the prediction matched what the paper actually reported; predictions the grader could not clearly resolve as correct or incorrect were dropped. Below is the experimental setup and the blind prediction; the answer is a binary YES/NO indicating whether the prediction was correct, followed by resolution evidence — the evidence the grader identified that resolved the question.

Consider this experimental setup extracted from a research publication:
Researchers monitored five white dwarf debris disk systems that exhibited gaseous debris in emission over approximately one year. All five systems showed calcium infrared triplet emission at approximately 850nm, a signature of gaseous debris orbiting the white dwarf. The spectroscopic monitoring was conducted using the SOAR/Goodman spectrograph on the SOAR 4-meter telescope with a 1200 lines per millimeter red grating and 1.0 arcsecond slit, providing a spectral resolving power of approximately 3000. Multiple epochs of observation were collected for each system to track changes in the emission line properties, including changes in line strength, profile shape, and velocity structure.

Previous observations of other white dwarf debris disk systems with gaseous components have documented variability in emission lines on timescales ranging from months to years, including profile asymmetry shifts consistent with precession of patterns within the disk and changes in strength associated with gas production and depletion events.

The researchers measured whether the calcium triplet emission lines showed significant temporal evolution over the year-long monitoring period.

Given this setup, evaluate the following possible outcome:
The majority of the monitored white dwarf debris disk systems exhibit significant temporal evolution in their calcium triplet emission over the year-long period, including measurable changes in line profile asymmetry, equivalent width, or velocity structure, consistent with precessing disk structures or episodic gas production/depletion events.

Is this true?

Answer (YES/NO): YES